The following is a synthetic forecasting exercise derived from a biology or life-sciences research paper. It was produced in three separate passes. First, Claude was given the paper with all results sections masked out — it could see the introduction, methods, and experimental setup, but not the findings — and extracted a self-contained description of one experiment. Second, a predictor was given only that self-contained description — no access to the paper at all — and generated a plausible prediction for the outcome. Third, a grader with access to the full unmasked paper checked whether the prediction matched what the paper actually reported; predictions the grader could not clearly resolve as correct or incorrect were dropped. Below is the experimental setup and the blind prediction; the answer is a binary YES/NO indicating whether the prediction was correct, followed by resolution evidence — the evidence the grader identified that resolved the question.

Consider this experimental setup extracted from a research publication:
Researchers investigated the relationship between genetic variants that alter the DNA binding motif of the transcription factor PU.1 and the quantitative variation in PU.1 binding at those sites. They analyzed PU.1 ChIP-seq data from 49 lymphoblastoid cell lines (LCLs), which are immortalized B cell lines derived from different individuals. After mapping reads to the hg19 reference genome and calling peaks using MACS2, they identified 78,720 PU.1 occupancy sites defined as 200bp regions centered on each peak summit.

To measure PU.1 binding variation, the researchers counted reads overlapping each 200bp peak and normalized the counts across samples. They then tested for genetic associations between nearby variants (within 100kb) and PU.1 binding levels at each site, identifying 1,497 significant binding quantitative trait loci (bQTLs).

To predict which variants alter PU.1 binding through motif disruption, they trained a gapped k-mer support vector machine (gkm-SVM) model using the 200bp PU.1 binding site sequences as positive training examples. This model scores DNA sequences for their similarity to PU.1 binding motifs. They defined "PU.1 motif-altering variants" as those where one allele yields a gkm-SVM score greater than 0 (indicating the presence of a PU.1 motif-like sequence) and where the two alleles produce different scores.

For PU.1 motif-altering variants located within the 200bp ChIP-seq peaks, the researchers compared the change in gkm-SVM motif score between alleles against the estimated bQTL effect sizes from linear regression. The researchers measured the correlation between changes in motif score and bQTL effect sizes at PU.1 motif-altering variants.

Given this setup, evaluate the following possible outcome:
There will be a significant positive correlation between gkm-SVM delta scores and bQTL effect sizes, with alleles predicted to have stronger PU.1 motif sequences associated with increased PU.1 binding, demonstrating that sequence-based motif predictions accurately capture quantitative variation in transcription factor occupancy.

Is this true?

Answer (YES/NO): YES